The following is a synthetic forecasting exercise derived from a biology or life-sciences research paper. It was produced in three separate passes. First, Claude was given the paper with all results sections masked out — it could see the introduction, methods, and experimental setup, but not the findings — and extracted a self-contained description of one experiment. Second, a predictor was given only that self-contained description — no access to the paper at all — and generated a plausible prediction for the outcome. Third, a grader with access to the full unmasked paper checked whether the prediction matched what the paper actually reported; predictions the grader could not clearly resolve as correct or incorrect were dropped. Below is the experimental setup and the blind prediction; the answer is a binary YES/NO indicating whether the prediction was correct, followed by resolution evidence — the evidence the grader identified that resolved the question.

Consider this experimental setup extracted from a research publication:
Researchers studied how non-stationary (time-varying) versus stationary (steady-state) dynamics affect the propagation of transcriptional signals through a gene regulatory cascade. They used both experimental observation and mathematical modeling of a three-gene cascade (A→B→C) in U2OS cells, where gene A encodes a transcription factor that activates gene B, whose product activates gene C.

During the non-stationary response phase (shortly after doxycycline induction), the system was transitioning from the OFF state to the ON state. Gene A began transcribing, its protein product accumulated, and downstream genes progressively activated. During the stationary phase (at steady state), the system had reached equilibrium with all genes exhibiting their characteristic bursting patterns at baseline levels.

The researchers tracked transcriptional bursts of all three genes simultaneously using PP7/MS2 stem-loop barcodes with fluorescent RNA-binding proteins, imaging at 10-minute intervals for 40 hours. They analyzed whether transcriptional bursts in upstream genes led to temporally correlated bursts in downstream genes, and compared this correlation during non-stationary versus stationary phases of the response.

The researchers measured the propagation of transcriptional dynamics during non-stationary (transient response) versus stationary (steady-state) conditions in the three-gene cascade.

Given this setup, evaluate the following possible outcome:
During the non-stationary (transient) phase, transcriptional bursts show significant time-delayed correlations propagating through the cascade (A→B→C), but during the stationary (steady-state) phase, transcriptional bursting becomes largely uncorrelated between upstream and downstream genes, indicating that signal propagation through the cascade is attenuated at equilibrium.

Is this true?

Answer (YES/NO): YES